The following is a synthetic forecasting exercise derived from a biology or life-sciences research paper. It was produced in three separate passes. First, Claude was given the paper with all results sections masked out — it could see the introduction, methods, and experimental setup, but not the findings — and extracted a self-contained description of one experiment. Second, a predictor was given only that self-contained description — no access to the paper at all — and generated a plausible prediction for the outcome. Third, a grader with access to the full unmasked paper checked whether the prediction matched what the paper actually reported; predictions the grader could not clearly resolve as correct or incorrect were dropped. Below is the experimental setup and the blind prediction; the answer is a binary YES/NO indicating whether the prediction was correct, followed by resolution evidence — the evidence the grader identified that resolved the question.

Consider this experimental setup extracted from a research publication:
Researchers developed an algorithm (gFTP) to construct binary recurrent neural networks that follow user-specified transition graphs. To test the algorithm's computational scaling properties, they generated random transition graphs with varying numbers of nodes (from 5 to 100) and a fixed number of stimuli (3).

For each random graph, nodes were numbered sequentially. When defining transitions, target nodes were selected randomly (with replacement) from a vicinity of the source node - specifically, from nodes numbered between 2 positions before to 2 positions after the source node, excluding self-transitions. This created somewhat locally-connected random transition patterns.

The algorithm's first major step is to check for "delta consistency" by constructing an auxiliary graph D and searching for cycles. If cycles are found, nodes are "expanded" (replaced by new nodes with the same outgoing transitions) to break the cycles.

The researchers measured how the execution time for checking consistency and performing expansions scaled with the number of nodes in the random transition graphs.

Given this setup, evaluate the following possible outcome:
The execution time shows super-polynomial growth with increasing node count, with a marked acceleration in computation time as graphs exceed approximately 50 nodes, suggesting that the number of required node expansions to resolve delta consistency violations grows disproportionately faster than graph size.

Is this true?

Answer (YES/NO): NO